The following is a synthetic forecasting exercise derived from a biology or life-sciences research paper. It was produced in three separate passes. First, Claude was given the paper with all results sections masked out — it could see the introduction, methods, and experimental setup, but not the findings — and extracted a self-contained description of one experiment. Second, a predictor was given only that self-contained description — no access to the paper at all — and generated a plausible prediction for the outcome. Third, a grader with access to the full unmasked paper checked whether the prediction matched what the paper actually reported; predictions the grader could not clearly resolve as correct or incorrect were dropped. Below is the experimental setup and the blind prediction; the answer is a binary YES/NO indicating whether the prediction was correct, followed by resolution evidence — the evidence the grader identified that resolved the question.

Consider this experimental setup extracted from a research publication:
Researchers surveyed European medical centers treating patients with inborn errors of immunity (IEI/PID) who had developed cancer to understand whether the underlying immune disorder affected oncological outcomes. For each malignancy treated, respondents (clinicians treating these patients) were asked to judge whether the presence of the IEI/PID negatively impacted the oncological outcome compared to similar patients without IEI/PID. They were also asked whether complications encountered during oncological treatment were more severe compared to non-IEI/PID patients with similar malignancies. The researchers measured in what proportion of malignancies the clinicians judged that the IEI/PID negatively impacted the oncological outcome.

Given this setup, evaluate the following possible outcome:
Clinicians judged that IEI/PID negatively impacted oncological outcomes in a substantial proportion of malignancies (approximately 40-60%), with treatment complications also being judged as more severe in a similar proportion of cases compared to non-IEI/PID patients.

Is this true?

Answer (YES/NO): NO